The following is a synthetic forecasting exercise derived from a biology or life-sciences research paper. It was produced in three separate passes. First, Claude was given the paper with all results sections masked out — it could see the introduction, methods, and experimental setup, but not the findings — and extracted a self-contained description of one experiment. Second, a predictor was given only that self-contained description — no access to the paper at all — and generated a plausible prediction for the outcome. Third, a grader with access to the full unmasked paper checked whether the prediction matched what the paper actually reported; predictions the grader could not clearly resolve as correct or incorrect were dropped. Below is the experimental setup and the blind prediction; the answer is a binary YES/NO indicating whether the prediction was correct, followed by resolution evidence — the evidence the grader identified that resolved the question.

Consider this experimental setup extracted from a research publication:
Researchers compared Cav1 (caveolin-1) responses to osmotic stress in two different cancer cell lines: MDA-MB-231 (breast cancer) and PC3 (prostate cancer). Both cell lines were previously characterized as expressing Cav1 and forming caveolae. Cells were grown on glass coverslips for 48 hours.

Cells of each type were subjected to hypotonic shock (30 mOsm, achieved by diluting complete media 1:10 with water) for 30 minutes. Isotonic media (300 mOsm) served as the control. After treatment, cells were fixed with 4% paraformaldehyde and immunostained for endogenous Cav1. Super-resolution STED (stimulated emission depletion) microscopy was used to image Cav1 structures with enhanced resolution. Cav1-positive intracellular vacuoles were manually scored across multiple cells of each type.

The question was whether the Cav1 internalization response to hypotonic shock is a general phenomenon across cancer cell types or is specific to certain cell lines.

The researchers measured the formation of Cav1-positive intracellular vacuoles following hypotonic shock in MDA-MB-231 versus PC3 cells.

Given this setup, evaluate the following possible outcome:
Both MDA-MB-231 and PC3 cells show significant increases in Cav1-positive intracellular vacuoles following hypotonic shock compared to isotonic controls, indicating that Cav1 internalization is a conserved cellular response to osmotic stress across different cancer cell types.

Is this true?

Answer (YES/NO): YES